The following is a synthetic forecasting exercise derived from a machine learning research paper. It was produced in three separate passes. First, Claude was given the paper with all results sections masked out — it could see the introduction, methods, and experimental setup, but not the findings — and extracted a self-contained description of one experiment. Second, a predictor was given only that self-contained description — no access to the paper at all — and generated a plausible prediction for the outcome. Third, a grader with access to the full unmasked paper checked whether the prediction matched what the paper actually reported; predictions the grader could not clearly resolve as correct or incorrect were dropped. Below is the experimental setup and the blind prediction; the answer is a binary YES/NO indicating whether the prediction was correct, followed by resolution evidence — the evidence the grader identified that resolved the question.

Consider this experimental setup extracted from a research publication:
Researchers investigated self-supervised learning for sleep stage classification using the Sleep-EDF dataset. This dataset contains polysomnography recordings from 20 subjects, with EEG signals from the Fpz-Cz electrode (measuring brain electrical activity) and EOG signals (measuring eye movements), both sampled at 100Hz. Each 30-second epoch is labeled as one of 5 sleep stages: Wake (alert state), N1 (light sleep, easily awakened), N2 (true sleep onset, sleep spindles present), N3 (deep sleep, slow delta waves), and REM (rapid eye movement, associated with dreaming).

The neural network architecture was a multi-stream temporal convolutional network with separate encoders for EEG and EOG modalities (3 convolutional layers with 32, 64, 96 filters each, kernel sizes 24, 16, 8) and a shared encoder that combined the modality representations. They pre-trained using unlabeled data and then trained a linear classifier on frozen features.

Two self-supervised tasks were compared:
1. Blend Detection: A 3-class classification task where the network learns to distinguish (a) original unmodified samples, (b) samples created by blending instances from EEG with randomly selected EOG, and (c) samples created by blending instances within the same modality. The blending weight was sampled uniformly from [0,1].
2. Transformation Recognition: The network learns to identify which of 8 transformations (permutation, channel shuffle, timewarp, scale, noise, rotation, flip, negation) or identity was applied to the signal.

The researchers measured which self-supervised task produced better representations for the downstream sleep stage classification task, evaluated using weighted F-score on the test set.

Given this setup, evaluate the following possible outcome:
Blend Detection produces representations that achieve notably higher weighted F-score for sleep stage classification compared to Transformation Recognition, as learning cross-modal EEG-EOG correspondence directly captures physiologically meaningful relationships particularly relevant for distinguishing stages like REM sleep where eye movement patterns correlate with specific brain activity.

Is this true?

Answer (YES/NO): NO